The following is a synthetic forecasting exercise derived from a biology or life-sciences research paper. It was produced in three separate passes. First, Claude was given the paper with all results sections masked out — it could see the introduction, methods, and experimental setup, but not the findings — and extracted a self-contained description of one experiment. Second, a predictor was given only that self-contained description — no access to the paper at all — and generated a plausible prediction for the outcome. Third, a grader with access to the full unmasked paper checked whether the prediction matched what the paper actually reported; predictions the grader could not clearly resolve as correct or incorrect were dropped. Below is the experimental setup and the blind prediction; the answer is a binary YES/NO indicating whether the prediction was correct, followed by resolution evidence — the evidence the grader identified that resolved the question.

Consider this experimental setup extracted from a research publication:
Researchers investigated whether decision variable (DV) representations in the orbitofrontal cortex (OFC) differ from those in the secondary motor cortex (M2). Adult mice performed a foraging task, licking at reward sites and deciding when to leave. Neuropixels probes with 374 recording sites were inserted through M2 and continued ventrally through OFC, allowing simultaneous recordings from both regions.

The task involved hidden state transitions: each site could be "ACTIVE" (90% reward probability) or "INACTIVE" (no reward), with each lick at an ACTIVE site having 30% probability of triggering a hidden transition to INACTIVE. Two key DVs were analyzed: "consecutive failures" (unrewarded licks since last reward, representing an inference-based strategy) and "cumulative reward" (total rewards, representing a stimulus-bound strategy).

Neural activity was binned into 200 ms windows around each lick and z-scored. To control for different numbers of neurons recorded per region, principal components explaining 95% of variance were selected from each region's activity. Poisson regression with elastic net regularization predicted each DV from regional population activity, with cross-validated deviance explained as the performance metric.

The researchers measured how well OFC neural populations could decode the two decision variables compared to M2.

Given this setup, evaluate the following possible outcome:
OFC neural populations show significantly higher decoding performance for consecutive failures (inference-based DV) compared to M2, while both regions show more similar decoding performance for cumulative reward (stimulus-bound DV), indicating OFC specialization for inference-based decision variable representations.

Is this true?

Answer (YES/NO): NO